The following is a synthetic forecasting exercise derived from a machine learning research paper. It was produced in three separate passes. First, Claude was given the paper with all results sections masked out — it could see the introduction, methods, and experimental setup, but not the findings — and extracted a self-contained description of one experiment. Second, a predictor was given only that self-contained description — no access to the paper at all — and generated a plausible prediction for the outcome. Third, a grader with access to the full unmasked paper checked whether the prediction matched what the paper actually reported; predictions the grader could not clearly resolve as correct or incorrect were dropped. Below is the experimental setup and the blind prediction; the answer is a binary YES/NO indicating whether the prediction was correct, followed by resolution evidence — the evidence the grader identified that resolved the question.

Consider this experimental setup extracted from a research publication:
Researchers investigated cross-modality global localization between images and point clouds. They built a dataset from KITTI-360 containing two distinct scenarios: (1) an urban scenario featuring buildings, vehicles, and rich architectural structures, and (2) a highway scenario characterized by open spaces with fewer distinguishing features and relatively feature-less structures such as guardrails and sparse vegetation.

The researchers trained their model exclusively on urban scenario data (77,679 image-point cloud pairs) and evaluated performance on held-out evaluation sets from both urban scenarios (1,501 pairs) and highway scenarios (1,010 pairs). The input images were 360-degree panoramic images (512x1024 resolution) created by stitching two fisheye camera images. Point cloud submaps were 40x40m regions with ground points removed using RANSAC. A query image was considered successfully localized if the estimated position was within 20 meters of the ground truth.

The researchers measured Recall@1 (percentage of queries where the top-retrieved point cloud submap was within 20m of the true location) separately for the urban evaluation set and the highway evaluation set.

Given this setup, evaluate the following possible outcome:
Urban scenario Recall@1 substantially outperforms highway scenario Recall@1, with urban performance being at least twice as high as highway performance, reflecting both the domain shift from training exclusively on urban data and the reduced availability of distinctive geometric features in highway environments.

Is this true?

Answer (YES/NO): YES